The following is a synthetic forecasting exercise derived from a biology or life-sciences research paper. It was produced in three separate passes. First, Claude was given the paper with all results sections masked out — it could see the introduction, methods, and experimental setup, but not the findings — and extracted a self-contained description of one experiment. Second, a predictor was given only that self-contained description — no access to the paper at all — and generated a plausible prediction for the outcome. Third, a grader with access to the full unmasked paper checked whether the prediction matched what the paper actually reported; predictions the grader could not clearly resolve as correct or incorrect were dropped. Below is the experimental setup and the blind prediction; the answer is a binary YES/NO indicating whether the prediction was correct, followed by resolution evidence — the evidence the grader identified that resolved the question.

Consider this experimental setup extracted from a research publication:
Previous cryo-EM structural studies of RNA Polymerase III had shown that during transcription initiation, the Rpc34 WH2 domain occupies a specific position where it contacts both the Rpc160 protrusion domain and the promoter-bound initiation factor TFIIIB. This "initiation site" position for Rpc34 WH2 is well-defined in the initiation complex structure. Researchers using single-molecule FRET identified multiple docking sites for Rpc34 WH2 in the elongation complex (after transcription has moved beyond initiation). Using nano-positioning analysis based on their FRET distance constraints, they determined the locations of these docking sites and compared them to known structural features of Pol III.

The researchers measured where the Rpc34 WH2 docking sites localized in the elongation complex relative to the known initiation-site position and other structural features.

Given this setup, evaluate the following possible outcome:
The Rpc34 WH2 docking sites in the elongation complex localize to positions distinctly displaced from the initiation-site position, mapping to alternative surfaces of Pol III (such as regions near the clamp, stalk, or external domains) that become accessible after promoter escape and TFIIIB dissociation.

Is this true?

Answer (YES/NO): NO